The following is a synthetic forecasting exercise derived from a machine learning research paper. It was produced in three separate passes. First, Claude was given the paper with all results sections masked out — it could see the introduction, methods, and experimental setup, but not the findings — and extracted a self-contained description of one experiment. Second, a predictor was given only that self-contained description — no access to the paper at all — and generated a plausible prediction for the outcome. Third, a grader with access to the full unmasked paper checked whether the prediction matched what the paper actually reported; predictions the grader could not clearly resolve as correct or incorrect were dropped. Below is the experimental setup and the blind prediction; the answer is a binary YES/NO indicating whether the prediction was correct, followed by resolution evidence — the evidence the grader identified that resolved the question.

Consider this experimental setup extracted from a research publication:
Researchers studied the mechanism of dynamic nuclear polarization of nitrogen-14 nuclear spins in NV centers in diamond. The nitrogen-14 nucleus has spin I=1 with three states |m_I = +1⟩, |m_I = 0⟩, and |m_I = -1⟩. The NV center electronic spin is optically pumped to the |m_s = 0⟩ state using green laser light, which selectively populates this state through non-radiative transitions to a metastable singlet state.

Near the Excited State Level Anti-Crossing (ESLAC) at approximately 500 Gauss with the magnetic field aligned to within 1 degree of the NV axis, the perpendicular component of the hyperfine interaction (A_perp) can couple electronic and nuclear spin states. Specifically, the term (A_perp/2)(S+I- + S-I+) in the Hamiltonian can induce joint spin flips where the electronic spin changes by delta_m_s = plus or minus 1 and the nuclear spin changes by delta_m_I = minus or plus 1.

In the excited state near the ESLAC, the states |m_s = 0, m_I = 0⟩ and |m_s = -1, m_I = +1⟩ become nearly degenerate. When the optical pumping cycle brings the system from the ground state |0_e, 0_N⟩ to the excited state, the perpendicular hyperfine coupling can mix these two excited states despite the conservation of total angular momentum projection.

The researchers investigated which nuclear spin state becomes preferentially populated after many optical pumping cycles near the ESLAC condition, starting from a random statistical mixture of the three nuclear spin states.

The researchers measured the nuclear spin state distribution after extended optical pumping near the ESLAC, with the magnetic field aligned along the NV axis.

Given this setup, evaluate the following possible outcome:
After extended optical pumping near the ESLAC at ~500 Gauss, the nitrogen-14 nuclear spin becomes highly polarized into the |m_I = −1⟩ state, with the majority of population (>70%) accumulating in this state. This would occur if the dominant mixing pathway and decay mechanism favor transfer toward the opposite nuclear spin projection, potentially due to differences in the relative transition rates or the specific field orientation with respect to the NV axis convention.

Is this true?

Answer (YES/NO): NO